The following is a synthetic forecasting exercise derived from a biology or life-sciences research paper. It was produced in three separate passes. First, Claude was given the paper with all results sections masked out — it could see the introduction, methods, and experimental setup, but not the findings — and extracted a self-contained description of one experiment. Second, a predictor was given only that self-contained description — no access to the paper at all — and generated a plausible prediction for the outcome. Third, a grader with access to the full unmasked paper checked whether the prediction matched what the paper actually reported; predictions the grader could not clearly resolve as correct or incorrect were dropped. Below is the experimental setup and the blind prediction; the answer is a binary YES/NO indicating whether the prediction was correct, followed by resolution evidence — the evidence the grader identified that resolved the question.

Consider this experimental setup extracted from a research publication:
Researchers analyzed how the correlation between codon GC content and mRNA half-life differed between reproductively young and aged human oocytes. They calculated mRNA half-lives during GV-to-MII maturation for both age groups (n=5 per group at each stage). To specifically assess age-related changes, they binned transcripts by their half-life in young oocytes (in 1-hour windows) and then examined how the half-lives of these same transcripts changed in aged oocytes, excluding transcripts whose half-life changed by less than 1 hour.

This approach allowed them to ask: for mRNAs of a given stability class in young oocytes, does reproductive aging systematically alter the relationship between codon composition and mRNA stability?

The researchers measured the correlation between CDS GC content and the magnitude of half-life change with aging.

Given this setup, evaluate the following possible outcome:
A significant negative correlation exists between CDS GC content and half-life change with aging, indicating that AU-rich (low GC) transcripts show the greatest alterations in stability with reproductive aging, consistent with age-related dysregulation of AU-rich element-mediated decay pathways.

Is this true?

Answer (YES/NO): NO